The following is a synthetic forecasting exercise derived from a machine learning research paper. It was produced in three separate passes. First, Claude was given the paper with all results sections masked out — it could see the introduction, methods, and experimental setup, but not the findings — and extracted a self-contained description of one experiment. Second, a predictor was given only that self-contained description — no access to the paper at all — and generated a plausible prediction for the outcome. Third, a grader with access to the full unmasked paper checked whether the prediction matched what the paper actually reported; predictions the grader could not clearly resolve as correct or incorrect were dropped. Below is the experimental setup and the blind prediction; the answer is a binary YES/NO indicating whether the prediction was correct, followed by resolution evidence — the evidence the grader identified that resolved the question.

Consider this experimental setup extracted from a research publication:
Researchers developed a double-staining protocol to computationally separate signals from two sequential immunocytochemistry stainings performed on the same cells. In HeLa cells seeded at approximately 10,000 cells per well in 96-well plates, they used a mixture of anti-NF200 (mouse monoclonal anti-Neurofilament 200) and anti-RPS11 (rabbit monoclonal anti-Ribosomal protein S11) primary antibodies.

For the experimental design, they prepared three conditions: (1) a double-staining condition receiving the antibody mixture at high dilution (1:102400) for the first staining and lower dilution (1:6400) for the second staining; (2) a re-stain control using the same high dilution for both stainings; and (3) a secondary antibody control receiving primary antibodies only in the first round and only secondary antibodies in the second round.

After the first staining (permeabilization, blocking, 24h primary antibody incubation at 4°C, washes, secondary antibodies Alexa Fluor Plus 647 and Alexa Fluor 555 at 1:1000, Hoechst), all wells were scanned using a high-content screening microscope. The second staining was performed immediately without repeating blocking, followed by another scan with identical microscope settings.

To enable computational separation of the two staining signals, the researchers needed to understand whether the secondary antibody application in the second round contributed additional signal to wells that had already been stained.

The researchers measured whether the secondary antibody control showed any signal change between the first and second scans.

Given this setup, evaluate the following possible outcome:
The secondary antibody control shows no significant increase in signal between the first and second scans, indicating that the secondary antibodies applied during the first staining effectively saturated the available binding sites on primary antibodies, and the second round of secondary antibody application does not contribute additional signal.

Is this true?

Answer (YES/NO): NO